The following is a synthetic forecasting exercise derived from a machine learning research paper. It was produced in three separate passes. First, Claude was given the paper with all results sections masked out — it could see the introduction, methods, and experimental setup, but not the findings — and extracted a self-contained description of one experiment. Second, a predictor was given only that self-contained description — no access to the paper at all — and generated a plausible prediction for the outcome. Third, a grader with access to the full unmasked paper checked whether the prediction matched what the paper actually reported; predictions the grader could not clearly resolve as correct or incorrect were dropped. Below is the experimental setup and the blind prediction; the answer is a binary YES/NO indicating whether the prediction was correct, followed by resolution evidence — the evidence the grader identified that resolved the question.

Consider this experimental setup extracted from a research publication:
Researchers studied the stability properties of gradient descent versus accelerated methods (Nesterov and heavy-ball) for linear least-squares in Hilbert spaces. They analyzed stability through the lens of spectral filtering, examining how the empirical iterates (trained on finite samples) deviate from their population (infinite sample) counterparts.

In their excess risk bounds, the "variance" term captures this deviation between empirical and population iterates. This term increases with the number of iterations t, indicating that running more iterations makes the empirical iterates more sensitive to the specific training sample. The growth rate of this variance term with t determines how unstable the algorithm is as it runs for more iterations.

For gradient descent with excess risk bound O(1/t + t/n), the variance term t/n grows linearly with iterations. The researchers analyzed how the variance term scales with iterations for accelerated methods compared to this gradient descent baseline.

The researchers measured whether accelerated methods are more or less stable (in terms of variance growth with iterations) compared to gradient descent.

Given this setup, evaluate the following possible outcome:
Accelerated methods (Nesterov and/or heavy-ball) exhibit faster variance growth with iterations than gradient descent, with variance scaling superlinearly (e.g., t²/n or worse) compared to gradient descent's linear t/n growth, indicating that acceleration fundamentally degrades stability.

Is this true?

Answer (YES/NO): YES